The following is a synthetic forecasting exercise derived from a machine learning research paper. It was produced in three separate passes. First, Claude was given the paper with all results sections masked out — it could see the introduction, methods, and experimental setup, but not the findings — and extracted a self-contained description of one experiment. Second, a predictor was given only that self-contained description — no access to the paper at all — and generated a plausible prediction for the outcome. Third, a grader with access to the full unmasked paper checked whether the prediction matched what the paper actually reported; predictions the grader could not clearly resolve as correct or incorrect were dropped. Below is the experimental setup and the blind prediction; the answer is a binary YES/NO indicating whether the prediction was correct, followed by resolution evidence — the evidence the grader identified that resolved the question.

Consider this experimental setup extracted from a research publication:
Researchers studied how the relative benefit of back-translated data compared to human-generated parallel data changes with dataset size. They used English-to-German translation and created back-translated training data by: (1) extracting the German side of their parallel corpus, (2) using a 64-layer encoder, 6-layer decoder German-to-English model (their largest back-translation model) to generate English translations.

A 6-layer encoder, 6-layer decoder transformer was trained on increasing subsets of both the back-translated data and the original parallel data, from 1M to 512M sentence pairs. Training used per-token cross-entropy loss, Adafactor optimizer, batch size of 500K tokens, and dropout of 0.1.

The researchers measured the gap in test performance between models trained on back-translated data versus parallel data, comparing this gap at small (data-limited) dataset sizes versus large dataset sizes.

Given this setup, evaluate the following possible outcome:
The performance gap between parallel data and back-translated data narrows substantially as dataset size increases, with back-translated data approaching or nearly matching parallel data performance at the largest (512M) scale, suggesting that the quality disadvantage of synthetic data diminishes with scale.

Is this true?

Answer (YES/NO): NO